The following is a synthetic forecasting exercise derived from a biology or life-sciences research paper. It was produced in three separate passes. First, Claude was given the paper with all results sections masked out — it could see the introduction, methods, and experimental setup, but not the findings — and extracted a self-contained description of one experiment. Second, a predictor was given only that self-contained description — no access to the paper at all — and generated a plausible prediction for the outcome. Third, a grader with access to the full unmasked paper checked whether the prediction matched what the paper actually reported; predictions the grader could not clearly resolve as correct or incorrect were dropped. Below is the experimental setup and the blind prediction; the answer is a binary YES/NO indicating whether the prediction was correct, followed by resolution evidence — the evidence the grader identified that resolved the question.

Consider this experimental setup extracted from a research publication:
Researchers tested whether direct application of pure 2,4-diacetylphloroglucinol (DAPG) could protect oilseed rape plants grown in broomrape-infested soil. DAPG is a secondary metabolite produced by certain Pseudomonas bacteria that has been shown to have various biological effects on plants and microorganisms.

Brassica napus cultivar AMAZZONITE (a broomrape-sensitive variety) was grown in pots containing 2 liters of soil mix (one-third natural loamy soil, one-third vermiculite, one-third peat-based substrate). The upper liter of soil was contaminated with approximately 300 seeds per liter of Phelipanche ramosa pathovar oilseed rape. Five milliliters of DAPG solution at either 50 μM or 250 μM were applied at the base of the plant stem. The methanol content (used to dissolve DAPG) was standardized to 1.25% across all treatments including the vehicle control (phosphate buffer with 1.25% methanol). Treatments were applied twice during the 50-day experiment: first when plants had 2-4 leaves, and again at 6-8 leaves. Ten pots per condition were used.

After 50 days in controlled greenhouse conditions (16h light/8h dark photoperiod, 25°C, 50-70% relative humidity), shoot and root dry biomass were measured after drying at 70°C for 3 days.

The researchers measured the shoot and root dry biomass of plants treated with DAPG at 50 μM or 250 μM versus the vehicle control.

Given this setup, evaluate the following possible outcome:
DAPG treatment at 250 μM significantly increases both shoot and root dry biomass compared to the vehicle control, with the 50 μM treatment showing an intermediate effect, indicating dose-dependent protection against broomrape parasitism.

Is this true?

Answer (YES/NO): NO